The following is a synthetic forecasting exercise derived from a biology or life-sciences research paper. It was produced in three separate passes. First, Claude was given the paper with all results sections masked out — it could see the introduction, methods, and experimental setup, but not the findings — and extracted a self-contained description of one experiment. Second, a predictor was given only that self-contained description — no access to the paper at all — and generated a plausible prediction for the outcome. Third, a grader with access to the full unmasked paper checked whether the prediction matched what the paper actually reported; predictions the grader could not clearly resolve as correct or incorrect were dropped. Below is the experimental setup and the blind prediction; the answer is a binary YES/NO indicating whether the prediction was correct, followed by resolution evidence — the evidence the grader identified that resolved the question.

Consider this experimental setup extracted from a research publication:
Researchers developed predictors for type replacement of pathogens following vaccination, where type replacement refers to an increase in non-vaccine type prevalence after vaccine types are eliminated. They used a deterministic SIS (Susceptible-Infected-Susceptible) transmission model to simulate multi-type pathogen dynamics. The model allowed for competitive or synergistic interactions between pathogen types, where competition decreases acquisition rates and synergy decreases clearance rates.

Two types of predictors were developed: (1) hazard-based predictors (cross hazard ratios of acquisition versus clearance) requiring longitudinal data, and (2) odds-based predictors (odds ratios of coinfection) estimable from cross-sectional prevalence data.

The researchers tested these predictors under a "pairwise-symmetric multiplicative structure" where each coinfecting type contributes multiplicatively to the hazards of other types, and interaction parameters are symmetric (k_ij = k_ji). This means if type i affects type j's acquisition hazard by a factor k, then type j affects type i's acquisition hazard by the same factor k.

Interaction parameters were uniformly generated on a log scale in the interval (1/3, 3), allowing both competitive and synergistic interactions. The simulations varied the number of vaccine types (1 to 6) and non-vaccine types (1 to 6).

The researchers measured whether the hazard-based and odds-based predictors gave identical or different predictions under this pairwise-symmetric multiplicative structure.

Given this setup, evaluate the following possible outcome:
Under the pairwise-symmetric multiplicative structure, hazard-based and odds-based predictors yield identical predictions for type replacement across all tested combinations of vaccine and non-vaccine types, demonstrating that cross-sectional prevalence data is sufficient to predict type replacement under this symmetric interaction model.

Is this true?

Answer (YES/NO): YES